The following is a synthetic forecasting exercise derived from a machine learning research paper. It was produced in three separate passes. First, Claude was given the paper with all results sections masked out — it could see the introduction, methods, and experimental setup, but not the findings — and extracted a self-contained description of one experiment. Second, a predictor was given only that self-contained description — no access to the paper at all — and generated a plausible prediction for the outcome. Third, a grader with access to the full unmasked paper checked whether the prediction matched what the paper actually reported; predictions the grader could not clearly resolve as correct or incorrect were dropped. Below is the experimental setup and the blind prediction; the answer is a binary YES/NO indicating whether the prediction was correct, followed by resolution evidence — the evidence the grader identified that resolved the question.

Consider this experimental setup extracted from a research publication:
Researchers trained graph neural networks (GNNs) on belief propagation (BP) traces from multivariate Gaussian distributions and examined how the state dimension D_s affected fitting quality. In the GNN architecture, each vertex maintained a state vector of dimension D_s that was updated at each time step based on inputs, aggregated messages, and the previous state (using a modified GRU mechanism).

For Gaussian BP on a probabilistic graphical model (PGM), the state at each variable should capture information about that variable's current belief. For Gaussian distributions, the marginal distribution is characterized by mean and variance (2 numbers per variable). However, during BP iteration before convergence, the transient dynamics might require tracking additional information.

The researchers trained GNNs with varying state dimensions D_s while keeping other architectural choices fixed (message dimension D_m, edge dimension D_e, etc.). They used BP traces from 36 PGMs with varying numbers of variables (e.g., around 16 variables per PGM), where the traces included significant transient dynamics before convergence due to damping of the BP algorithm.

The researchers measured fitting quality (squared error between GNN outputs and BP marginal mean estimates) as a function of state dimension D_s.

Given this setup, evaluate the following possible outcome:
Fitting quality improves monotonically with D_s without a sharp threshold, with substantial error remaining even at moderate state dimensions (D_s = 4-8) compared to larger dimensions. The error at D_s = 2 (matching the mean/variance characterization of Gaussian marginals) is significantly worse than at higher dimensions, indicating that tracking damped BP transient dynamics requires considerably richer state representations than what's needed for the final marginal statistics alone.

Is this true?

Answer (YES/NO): NO